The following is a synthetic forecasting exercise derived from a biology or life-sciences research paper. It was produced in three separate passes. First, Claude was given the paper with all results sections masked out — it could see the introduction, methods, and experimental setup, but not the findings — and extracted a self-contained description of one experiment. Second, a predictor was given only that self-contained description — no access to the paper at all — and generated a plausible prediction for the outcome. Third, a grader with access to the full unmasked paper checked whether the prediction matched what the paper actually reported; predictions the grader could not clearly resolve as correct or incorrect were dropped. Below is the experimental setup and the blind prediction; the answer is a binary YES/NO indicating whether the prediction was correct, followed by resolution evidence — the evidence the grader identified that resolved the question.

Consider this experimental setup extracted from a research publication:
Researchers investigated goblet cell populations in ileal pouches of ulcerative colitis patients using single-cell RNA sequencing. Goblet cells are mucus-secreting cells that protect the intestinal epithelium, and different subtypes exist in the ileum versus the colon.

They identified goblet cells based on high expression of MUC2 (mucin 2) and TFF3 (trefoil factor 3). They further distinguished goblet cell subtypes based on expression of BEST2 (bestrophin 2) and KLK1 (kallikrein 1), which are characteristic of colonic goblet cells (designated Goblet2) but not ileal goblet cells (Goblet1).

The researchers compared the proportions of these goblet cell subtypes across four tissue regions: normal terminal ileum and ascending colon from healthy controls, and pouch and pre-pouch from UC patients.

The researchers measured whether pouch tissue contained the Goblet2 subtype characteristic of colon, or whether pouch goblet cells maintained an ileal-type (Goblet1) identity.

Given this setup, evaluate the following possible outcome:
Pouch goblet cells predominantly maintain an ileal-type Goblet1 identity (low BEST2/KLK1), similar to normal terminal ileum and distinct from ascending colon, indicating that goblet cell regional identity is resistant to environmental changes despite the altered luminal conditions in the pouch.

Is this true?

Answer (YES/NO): NO